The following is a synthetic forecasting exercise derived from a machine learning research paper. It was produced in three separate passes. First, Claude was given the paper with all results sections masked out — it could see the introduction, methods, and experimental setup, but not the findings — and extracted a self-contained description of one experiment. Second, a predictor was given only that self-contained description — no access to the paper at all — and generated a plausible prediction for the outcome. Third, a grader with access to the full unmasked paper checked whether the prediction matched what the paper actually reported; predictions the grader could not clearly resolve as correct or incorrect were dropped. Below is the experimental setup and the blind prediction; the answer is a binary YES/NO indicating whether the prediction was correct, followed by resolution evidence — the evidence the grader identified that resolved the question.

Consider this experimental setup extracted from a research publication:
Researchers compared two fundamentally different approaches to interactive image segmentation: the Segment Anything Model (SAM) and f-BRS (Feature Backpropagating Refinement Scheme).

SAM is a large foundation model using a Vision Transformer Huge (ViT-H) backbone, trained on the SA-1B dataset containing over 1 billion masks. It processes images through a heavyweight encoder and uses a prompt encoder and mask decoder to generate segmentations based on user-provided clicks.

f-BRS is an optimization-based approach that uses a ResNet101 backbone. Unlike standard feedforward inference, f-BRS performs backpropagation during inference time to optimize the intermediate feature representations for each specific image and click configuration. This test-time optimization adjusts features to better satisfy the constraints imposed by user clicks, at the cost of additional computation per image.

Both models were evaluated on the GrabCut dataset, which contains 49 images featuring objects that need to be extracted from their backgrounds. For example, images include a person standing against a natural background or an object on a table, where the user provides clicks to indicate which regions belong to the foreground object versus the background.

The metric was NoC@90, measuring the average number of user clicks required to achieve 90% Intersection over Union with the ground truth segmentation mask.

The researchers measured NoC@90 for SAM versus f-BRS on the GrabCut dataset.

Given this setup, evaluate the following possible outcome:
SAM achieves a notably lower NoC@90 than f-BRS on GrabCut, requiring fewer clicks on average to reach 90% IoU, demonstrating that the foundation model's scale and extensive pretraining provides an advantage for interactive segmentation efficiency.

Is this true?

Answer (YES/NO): YES